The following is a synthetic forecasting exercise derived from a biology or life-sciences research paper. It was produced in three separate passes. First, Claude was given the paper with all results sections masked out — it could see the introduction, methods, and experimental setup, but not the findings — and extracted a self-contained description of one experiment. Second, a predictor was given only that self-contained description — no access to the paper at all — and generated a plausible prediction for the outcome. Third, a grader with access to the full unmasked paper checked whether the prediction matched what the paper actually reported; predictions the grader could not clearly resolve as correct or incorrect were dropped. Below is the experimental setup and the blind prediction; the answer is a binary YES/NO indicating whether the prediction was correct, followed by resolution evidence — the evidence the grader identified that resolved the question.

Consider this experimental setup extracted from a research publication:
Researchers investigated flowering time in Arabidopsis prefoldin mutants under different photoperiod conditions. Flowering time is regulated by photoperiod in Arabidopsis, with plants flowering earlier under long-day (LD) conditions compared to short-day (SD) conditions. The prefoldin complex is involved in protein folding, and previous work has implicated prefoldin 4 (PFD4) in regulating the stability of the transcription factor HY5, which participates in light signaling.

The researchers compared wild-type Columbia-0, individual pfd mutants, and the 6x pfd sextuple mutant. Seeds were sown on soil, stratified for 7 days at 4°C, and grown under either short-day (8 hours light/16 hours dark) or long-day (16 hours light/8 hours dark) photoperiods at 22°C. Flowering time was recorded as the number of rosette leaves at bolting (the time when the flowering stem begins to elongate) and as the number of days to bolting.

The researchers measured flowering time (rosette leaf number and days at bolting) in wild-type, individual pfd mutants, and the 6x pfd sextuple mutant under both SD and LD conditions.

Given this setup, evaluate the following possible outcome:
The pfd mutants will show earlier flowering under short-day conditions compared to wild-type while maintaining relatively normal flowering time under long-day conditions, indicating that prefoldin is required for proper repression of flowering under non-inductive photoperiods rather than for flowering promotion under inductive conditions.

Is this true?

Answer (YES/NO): NO